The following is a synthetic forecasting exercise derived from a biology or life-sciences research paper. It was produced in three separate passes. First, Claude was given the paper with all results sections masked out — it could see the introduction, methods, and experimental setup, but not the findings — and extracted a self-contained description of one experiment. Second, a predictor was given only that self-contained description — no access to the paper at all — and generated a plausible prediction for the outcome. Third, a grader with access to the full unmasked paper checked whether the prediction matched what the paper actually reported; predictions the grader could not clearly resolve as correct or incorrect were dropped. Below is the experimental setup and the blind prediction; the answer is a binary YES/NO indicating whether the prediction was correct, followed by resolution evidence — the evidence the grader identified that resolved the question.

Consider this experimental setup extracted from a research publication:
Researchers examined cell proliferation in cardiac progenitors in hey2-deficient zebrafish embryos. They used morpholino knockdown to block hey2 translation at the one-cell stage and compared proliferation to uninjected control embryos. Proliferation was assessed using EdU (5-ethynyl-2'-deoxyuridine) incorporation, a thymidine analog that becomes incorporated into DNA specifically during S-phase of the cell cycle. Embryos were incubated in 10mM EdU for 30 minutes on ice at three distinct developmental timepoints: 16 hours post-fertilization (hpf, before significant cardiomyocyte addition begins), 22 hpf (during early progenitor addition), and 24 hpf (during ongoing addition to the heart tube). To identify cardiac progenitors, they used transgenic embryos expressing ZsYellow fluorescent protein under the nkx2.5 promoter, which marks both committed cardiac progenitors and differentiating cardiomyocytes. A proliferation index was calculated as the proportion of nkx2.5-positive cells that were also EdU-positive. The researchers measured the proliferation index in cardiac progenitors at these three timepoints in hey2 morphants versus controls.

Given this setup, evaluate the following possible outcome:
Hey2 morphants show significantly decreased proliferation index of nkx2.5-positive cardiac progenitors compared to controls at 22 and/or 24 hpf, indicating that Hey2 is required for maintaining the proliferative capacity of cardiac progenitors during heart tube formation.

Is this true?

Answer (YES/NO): NO